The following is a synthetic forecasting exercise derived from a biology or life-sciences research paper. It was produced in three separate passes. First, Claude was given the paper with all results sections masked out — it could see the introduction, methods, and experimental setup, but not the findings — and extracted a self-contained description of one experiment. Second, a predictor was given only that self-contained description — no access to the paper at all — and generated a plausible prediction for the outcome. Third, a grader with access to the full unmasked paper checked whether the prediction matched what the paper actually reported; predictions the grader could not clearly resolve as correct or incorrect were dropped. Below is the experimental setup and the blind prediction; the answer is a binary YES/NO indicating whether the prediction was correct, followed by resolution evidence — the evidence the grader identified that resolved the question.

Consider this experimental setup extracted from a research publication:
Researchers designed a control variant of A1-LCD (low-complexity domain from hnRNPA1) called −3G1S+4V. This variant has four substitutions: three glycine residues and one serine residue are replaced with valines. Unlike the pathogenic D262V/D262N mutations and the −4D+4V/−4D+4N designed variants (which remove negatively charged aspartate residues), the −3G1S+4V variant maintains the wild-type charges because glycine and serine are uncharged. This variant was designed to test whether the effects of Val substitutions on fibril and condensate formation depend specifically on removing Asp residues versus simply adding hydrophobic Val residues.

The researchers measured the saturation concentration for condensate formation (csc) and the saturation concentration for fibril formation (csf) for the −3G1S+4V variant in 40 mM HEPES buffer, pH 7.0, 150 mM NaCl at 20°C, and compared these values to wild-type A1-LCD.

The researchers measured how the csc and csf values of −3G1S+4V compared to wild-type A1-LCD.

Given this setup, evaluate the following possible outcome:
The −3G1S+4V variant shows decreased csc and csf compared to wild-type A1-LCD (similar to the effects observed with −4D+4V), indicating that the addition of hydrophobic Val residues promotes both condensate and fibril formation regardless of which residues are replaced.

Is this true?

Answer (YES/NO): NO